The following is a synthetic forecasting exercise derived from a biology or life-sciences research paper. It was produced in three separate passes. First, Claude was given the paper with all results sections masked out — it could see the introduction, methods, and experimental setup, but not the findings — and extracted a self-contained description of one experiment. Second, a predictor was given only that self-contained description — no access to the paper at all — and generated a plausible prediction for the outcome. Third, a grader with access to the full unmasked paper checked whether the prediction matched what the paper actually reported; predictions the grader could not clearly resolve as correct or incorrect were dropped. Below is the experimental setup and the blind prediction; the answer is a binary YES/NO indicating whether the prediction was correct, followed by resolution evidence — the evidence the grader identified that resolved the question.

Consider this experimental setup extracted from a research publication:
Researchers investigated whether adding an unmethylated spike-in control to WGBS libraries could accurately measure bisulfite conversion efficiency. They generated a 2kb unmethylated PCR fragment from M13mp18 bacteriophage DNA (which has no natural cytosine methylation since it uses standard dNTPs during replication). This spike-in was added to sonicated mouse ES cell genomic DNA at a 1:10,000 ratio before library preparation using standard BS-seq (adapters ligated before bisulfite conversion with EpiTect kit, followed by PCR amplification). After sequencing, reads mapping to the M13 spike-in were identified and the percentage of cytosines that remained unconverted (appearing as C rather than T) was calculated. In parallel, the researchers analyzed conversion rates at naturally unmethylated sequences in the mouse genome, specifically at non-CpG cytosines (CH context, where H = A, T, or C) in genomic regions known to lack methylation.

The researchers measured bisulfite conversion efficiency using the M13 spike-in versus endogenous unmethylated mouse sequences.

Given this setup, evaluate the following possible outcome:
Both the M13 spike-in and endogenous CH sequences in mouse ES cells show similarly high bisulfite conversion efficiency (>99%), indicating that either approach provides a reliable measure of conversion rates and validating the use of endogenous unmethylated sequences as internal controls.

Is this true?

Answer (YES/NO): NO